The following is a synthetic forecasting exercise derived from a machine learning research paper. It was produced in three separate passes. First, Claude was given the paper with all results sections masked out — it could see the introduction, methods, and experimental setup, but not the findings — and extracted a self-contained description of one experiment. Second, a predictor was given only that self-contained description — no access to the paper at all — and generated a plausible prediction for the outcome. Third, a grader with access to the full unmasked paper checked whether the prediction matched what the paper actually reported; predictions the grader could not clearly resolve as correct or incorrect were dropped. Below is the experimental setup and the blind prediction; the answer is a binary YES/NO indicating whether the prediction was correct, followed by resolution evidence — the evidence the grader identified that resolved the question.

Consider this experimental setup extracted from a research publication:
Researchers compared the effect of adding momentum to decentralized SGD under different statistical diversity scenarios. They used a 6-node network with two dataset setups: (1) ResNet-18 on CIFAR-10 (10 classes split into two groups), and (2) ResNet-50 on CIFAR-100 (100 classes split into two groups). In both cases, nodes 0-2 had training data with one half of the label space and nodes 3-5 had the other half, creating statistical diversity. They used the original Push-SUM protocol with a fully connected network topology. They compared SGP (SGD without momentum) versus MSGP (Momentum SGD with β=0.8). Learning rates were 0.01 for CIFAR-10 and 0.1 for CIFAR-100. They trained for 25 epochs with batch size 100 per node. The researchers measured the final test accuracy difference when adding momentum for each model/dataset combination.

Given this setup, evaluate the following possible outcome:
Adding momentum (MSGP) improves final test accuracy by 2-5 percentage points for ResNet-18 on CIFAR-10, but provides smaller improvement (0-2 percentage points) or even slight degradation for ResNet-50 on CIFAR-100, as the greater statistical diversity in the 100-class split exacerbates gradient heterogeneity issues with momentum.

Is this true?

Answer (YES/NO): NO